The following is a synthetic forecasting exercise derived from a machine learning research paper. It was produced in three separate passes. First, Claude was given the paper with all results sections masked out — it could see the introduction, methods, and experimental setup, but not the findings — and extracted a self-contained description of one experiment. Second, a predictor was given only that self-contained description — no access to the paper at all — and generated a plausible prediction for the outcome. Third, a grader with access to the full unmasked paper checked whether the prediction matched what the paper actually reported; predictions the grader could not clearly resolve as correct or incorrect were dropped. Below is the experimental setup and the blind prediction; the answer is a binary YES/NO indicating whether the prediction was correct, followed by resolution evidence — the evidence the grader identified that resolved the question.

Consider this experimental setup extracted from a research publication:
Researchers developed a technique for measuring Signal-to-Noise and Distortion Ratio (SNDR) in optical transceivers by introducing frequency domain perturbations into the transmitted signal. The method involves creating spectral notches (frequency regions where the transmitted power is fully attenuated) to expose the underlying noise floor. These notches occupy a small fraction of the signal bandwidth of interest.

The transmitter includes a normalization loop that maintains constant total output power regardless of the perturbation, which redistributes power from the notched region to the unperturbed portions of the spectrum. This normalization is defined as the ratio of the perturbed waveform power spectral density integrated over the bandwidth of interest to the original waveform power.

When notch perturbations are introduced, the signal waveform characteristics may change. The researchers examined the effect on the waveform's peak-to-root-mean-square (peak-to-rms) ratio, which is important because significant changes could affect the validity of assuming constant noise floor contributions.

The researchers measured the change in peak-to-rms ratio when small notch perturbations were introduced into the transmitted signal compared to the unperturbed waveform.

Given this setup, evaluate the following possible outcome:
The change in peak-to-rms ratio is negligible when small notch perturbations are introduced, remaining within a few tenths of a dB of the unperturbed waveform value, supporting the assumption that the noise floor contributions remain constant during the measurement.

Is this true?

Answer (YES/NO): NO